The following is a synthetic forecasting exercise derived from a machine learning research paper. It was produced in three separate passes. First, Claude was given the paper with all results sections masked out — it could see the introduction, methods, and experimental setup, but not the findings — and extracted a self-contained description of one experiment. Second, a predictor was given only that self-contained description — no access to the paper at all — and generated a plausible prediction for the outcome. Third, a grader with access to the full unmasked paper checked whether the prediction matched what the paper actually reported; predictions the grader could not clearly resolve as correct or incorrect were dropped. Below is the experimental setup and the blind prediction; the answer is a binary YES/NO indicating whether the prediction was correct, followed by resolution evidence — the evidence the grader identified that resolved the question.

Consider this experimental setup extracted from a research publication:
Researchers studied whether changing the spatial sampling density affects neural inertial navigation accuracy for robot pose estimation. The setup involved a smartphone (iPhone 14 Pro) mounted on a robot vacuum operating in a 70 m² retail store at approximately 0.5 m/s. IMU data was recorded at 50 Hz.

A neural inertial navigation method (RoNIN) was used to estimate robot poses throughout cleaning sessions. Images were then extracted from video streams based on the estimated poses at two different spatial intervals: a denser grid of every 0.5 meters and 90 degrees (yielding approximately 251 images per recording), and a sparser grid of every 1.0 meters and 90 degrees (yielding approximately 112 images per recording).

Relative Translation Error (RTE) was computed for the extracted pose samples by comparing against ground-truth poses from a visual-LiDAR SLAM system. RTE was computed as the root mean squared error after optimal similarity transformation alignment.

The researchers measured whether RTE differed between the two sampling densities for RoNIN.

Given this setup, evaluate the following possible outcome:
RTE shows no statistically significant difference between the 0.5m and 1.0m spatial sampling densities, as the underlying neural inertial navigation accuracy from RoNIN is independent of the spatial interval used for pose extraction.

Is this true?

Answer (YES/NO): YES